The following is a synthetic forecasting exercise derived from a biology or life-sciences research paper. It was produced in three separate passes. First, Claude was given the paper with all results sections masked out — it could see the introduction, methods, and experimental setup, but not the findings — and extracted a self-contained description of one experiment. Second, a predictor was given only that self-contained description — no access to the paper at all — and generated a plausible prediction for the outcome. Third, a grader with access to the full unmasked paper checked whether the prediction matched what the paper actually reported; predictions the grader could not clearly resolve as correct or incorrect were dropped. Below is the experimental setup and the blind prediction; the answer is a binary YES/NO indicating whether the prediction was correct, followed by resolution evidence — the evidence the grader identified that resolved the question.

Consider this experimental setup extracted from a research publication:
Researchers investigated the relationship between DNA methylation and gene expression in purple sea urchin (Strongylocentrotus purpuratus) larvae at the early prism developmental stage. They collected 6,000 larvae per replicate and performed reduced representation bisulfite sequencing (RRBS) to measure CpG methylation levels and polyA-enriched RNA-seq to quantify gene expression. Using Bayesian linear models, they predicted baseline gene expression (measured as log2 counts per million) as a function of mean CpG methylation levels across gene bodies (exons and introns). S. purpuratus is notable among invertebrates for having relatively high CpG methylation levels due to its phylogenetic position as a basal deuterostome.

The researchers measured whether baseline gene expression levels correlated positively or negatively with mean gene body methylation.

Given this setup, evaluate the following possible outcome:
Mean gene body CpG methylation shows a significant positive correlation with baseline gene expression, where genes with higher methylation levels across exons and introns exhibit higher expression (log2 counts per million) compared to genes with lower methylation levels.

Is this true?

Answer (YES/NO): YES